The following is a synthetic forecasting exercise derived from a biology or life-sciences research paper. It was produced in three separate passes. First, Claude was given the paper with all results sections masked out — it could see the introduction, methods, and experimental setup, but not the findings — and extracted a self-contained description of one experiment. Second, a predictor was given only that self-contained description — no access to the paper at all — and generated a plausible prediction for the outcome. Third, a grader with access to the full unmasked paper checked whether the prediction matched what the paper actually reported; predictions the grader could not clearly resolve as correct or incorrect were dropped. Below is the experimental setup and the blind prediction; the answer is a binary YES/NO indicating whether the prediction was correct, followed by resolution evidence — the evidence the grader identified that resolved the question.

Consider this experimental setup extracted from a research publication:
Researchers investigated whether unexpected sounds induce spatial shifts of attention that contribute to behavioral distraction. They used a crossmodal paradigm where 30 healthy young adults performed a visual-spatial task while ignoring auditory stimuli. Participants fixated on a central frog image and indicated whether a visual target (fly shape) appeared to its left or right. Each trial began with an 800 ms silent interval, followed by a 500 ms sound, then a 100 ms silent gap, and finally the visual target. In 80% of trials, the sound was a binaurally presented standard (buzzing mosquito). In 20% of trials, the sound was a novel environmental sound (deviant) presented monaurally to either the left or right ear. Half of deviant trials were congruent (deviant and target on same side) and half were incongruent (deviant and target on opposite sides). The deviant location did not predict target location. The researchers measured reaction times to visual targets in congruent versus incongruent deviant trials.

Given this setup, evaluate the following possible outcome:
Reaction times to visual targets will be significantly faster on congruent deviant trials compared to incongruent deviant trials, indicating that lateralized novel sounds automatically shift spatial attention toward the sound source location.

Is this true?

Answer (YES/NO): YES